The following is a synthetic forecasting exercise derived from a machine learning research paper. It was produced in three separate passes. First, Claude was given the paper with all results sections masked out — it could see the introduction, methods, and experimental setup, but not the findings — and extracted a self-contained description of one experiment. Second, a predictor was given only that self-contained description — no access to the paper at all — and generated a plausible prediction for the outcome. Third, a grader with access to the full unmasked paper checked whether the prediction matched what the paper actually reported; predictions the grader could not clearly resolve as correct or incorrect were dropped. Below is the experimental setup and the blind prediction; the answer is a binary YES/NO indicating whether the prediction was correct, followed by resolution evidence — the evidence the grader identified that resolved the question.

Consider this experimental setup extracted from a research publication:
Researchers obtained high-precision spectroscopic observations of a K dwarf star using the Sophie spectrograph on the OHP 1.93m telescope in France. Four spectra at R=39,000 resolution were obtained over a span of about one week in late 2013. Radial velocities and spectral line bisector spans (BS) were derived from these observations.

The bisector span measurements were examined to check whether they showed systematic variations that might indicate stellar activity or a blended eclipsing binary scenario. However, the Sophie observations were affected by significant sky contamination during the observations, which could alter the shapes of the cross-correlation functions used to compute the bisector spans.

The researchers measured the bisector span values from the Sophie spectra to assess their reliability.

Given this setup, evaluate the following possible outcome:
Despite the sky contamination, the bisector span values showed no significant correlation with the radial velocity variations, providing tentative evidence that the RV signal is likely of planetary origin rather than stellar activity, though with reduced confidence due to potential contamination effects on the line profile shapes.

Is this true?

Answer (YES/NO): NO